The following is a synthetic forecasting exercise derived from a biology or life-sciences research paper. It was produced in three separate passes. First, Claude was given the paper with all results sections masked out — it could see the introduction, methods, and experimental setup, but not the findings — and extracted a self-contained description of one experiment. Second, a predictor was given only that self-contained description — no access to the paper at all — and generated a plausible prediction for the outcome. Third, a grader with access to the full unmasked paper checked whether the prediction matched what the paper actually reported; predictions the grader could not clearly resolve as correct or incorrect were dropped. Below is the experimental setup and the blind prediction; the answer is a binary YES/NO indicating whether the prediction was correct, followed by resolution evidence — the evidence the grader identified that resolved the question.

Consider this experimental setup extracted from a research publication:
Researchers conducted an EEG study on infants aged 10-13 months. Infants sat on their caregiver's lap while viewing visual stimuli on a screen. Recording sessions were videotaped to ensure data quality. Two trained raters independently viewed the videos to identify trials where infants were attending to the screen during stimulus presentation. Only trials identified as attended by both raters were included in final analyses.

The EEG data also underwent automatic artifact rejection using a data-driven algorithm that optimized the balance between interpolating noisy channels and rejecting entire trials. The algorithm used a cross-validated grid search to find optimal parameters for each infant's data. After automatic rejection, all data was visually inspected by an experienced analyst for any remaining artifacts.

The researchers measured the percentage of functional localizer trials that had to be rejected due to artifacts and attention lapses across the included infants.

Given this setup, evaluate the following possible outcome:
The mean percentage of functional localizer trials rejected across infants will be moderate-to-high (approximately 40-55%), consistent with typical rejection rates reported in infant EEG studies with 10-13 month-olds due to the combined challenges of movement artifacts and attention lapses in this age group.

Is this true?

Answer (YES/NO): YES